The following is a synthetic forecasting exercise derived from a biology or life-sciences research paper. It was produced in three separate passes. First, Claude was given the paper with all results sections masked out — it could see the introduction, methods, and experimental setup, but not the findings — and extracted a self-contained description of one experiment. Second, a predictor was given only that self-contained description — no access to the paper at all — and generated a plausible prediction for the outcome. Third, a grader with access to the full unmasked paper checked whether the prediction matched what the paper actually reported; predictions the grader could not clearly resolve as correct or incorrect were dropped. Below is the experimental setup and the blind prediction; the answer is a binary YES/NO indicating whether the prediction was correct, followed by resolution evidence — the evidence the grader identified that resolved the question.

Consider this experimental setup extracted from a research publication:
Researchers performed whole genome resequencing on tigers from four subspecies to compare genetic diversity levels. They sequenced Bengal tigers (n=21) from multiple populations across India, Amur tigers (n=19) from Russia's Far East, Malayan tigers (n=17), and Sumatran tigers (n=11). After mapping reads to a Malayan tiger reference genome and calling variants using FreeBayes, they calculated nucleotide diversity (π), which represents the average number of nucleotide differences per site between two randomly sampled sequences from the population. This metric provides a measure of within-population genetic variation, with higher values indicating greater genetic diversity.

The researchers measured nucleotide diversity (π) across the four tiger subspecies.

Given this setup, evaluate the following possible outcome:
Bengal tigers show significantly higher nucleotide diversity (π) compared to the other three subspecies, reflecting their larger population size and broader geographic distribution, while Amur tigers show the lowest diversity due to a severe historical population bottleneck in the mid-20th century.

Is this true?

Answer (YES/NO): NO